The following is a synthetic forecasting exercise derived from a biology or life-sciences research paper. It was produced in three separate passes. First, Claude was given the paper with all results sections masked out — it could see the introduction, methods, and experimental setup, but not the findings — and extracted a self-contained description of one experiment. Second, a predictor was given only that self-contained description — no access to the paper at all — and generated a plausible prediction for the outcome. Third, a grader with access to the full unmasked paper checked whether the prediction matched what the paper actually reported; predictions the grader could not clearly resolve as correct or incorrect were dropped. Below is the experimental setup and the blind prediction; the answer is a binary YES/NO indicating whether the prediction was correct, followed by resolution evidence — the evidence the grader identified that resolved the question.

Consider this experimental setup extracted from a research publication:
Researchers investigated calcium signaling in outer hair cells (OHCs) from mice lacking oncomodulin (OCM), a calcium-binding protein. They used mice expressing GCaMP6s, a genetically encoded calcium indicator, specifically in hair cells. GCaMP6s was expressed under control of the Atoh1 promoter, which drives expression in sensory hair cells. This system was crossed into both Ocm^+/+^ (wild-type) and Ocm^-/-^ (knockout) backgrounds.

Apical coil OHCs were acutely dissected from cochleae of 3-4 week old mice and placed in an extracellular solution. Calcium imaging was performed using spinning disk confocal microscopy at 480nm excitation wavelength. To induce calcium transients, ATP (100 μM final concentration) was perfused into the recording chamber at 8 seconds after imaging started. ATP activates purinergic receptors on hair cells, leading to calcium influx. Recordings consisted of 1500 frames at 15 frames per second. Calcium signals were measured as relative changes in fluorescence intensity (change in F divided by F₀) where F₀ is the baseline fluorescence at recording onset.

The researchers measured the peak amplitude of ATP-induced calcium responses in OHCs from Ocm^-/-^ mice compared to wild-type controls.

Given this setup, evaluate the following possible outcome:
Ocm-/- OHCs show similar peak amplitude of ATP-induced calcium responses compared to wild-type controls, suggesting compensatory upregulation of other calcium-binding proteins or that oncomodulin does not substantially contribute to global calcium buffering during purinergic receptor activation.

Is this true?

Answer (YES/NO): NO